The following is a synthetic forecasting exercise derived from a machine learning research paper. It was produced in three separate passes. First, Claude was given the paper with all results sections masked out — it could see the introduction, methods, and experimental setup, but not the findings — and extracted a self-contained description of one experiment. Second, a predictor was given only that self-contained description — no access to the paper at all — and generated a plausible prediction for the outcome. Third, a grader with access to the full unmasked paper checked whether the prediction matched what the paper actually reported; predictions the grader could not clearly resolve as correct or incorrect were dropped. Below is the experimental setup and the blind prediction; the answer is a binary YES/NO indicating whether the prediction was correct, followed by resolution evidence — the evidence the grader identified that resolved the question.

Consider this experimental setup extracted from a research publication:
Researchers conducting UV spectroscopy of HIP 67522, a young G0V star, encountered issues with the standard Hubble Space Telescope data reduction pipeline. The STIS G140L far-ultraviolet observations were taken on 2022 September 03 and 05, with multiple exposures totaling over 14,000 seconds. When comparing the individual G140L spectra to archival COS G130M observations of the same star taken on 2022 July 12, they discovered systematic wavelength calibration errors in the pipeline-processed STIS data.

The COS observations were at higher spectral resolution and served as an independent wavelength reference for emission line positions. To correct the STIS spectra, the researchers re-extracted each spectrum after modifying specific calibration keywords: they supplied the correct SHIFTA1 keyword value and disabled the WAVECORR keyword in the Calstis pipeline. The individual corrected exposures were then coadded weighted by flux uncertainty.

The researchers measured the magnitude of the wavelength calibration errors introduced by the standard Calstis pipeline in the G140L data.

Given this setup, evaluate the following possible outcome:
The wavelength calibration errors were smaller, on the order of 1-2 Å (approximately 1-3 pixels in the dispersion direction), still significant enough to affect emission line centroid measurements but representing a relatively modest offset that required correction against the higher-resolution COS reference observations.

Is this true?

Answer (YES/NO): NO